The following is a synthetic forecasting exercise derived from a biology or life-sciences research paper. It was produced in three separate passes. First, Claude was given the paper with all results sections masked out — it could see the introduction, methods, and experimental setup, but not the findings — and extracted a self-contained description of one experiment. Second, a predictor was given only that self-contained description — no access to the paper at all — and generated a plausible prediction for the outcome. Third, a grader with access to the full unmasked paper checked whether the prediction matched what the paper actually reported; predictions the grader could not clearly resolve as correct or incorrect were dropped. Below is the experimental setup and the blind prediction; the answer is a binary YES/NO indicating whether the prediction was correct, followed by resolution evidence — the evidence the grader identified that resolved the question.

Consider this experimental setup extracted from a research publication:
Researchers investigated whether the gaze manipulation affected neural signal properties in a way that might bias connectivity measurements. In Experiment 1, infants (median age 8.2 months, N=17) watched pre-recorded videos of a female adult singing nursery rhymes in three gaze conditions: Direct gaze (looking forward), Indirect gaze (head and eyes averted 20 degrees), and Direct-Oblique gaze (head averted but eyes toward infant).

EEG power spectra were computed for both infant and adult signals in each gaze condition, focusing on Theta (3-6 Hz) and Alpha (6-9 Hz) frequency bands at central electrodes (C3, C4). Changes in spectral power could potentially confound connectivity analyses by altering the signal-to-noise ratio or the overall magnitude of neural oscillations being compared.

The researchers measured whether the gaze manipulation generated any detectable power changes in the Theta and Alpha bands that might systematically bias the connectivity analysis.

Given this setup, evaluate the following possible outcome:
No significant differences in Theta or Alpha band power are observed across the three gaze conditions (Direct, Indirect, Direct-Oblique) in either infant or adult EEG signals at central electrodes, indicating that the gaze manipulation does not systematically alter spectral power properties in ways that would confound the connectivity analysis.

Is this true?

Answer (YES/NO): YES